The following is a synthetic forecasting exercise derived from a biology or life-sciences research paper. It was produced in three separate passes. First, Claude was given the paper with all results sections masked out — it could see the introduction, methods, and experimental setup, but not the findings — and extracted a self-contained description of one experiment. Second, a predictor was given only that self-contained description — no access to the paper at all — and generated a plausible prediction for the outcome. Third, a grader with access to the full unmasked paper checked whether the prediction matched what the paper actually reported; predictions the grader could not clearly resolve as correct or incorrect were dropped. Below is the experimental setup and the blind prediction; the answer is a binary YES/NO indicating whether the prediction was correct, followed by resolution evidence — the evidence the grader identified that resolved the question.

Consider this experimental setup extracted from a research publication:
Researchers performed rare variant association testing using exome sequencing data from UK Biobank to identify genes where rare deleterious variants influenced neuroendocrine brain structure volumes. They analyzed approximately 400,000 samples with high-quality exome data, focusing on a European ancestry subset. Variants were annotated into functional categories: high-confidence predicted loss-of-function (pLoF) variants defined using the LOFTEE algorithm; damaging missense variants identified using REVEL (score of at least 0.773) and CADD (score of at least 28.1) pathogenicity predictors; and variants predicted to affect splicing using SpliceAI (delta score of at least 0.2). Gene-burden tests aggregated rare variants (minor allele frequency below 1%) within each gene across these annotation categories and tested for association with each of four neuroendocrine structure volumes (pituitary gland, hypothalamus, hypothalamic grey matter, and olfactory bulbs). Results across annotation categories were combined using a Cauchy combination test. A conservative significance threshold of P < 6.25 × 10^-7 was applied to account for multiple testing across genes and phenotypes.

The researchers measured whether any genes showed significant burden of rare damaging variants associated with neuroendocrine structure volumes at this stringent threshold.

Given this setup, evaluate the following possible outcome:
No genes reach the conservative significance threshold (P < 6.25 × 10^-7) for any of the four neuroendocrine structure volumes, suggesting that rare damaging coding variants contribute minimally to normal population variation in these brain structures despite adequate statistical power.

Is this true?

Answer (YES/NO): NO